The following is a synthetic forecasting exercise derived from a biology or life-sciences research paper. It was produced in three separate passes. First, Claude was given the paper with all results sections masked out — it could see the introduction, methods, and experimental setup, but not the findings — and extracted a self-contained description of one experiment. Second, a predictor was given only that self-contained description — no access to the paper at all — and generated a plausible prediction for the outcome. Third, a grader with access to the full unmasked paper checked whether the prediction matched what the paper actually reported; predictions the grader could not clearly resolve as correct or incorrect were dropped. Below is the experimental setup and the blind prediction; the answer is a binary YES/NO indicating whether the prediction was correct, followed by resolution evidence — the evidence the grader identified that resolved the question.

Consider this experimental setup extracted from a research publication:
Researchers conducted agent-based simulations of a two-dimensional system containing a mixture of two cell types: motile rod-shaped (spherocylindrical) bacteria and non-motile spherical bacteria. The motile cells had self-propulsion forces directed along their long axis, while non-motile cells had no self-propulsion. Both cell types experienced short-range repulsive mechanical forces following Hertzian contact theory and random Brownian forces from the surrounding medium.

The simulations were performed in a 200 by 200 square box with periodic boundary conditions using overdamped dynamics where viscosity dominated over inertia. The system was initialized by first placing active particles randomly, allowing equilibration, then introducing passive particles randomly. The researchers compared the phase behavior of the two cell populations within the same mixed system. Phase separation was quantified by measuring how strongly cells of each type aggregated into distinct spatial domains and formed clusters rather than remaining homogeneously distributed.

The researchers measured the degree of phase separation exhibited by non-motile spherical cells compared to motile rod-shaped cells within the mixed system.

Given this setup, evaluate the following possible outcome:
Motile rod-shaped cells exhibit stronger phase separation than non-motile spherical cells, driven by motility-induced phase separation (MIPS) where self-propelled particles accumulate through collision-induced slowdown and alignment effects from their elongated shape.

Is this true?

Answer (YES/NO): NO